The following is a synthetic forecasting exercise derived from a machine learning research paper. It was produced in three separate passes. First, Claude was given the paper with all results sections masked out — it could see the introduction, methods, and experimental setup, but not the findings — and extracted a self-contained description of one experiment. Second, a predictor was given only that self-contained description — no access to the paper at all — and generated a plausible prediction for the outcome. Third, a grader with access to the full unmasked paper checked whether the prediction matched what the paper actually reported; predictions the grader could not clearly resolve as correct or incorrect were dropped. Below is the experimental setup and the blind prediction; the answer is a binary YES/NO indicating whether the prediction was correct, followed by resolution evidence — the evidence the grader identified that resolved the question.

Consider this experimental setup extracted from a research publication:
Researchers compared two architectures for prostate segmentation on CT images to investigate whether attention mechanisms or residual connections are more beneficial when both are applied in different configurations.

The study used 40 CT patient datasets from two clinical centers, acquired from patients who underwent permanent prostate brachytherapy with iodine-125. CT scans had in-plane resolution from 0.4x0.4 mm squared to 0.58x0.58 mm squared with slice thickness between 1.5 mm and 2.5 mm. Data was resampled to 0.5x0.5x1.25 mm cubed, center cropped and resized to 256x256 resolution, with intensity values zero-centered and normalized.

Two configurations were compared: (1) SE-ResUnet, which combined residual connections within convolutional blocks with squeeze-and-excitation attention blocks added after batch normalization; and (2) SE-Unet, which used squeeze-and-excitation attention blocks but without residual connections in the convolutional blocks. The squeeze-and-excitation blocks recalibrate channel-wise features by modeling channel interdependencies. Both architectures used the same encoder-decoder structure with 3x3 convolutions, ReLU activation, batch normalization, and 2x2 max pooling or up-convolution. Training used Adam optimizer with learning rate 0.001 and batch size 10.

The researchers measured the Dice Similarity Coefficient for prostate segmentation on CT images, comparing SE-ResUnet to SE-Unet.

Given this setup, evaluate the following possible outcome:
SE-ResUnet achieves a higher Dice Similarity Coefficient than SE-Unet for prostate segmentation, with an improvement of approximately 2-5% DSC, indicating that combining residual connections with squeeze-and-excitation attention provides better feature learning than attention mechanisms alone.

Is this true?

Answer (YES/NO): NO